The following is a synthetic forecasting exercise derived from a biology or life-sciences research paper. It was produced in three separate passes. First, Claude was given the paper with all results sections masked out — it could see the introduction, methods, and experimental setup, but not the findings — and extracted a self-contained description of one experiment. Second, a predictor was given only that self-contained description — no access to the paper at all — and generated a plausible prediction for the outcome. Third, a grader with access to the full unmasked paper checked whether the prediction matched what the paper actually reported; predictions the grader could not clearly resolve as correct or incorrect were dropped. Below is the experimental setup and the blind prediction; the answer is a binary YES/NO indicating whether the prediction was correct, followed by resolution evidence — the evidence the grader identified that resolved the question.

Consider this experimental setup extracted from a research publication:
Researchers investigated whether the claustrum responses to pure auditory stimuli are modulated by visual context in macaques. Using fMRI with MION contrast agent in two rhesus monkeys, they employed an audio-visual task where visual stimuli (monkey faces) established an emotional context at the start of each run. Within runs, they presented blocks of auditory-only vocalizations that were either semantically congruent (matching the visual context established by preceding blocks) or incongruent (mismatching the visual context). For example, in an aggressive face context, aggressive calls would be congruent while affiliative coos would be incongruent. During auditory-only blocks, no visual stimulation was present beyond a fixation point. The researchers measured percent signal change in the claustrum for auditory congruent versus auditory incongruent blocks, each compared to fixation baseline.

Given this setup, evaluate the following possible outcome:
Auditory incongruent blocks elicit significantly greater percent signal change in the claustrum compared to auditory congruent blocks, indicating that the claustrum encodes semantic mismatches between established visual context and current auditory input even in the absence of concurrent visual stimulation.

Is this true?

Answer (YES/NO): NO